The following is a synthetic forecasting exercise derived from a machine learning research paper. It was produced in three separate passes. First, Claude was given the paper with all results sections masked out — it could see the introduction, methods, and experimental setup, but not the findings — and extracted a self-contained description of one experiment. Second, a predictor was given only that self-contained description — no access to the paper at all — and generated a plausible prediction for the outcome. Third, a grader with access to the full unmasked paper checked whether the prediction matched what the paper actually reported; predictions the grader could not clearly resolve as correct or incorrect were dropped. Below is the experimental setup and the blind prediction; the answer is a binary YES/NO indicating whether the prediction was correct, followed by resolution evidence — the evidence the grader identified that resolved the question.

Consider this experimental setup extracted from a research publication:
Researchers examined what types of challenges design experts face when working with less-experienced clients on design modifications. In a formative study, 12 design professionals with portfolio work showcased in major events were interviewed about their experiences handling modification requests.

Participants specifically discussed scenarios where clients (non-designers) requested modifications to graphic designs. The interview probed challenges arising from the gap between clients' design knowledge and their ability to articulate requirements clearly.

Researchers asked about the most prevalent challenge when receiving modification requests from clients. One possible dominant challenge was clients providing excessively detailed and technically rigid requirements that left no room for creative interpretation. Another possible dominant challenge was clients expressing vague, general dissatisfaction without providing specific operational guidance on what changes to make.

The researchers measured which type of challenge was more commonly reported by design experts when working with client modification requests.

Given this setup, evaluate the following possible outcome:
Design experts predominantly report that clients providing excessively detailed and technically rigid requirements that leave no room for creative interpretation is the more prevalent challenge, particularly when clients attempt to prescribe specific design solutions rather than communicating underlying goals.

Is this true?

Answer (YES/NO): NO